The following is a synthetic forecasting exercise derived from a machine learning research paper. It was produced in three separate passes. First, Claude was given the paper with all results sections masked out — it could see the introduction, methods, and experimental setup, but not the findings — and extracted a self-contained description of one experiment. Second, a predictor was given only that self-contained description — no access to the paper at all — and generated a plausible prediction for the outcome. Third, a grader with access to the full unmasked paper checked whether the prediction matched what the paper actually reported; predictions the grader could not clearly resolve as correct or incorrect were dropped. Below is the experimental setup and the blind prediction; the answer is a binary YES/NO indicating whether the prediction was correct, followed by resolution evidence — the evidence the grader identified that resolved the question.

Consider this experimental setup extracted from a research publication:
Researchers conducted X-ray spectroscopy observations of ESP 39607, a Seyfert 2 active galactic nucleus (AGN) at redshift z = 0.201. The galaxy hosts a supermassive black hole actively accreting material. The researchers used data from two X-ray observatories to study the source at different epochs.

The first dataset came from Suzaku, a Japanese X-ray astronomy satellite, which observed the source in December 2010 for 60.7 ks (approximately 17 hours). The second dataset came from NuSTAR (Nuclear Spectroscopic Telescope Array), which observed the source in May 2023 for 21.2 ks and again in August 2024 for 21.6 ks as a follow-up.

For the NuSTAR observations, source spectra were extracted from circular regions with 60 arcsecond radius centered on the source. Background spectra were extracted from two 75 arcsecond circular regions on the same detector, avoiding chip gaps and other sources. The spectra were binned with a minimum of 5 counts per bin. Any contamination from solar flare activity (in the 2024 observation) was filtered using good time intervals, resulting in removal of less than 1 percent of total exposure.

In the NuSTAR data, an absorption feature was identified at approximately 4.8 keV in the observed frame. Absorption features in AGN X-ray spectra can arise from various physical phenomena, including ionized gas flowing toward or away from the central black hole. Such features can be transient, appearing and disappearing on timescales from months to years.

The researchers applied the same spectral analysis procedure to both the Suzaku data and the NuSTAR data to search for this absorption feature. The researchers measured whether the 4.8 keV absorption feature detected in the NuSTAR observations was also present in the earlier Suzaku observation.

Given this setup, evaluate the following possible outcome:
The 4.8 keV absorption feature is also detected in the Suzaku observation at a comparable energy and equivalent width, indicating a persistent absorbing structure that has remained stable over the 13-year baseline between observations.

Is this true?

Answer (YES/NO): NO